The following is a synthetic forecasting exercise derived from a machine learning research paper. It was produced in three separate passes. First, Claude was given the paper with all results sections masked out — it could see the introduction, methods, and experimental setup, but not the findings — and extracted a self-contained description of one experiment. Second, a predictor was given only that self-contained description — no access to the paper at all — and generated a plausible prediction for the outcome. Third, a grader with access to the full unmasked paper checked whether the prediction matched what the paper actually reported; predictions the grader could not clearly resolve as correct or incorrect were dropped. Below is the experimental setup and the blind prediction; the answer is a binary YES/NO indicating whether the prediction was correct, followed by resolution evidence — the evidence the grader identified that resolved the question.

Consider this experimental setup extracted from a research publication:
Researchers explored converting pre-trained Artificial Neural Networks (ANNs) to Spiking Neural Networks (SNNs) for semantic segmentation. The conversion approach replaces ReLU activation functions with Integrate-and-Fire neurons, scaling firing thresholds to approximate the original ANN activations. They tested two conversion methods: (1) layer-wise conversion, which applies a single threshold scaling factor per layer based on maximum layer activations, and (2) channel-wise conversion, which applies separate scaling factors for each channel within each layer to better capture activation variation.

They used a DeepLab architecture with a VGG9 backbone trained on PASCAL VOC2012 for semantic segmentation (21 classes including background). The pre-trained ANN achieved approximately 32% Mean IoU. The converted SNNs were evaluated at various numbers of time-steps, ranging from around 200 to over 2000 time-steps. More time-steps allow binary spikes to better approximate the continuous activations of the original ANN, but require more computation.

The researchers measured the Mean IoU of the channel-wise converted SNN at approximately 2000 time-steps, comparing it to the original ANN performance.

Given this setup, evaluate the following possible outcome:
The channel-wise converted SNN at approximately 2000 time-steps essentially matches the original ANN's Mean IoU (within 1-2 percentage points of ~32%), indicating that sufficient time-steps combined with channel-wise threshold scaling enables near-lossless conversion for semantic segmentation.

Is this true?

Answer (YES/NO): NO